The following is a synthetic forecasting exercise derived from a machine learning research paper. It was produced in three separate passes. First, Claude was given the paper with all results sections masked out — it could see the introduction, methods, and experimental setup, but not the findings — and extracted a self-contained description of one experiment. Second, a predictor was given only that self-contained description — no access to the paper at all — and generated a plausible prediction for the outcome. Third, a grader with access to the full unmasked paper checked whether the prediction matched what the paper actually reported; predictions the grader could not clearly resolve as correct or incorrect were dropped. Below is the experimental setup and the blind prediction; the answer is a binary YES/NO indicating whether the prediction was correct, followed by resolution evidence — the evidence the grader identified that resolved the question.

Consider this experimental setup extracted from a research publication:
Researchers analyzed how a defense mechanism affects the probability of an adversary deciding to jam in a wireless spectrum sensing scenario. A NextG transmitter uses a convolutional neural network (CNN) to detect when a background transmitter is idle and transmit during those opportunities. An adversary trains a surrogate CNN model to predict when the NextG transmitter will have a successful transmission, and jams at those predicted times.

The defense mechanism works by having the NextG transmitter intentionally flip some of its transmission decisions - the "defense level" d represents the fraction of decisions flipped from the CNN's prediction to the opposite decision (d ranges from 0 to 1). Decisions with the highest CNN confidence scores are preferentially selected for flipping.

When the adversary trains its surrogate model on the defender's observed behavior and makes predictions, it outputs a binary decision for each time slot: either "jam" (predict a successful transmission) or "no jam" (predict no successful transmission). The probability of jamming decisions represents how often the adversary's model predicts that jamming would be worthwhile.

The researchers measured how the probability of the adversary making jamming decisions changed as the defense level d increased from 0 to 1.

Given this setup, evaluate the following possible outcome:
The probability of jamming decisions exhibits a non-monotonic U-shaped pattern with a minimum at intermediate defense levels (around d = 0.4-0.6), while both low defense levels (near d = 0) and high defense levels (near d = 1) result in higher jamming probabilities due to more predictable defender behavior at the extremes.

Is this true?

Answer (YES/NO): NO